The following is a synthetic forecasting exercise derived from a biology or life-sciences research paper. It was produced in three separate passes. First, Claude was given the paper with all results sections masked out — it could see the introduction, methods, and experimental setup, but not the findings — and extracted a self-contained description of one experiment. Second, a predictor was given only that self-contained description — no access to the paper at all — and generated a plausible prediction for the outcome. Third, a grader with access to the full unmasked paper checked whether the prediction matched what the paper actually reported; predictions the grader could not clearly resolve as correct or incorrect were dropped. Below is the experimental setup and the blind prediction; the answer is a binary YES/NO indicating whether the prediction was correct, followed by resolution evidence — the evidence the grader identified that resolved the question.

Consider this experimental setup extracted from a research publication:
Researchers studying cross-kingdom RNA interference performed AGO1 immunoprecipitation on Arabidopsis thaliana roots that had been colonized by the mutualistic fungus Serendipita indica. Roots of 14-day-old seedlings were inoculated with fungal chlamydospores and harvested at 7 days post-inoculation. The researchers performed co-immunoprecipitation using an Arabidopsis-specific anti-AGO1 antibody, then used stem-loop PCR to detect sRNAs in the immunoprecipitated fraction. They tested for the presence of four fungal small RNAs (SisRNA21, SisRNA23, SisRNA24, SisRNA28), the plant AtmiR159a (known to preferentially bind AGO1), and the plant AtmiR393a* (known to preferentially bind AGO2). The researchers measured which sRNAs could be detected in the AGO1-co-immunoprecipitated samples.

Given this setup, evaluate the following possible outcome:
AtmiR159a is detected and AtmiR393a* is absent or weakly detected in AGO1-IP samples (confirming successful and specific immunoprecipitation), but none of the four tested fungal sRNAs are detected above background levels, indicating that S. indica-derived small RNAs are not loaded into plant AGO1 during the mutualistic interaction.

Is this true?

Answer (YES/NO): NO